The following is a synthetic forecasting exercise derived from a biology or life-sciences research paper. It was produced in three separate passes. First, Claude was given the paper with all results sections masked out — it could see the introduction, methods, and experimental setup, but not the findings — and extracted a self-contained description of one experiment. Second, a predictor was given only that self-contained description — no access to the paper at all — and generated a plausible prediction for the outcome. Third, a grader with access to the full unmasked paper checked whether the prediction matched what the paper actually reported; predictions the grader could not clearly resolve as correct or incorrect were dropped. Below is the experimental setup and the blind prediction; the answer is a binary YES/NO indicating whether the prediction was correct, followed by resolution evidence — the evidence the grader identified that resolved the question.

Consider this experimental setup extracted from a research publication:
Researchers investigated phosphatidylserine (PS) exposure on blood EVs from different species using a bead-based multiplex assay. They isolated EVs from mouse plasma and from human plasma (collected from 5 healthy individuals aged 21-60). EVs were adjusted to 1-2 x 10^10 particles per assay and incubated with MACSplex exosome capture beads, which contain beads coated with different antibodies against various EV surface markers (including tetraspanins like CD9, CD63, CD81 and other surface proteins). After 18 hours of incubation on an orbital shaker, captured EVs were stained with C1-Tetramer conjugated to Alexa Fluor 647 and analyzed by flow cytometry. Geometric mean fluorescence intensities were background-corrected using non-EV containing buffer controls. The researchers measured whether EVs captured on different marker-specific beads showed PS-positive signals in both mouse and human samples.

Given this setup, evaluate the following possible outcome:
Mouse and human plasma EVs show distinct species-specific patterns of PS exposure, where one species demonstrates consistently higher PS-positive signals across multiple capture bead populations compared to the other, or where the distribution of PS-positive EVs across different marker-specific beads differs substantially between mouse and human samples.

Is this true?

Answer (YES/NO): NO